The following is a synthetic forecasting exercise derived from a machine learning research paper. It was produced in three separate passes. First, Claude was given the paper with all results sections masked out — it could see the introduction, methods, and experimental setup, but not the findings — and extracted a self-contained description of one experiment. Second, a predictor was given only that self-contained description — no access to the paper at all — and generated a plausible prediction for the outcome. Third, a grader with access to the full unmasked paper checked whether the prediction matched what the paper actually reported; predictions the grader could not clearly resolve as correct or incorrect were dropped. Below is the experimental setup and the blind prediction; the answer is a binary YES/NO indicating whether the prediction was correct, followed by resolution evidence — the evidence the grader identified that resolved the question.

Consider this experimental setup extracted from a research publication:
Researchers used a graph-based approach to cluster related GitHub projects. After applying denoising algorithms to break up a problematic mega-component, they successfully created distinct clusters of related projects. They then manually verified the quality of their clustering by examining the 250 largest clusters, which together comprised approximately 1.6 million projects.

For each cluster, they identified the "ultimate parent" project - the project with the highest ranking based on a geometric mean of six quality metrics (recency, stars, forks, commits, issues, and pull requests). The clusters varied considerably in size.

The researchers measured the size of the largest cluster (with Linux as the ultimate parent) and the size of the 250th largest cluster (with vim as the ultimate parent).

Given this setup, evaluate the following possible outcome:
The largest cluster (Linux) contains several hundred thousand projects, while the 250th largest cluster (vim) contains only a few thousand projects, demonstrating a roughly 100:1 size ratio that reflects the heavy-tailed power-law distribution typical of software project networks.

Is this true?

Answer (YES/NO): NO